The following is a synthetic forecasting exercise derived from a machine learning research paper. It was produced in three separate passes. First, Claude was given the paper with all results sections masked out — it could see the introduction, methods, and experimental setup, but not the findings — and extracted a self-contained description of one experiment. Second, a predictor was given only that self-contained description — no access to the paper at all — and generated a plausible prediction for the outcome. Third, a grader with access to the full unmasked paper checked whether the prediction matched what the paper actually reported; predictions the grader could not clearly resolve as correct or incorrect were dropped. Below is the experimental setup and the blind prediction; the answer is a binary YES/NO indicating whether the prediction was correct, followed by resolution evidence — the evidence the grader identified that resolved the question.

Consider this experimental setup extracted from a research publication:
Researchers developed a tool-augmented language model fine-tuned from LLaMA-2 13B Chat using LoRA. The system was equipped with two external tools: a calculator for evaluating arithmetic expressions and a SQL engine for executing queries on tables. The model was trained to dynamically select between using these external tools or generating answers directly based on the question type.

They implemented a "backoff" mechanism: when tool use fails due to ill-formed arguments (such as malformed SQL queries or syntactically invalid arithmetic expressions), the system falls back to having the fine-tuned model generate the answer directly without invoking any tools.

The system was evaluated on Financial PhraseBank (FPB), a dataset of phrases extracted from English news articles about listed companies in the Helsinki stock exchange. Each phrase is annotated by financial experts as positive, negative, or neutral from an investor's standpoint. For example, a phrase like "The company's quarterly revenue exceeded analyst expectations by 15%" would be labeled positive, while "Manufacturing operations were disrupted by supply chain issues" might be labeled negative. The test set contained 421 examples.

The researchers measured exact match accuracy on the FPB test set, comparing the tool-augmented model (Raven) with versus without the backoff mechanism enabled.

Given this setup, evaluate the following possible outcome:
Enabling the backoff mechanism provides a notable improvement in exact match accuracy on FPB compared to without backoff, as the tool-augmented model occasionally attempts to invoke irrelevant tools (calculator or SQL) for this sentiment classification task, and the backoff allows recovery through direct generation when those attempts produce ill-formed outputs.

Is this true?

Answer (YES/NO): NO